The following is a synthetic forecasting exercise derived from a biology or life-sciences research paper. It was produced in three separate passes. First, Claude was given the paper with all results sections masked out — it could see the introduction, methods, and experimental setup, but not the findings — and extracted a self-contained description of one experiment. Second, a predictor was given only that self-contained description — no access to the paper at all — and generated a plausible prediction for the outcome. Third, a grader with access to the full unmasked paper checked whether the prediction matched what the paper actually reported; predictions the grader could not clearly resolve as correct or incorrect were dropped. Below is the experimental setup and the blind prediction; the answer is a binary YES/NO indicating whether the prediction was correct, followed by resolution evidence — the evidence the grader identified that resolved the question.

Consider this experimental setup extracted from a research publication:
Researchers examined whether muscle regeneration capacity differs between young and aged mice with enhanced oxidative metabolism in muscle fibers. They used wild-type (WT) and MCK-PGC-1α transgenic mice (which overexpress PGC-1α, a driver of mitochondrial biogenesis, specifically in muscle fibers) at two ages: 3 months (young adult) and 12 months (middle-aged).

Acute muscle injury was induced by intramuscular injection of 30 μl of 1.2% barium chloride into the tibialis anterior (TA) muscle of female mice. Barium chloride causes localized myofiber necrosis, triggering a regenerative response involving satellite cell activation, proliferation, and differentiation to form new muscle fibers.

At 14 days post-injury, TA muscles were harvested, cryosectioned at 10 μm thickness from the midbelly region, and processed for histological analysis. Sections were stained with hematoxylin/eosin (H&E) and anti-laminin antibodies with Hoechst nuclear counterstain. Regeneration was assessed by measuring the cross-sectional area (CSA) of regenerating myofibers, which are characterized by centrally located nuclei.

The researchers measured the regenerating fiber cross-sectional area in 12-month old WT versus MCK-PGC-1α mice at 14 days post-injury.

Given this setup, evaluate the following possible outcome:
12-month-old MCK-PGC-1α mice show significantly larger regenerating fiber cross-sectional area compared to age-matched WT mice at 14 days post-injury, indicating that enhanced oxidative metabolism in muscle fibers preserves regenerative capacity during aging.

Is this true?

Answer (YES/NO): NO